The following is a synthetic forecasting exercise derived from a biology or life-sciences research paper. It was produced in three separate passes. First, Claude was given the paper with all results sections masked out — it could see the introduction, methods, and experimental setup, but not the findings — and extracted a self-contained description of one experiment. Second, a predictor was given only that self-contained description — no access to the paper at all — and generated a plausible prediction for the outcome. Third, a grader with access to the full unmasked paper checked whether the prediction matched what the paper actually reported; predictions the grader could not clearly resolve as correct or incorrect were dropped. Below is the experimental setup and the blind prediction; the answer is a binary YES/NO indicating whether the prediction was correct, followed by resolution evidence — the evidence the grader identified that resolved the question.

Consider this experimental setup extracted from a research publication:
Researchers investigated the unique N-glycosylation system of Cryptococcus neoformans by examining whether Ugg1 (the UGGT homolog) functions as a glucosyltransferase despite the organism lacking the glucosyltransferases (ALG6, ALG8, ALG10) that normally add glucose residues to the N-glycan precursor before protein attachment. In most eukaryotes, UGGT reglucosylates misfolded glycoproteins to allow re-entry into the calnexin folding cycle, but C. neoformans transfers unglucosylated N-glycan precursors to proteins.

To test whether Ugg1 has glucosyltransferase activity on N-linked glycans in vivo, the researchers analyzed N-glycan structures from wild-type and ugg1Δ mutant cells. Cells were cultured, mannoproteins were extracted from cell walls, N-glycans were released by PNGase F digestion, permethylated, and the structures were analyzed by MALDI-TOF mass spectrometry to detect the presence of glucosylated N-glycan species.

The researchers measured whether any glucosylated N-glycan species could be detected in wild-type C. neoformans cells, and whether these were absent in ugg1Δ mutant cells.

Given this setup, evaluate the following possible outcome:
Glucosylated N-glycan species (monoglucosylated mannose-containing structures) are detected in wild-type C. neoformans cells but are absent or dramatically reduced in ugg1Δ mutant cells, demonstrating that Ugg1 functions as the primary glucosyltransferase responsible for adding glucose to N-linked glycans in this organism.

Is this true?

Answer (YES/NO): NO